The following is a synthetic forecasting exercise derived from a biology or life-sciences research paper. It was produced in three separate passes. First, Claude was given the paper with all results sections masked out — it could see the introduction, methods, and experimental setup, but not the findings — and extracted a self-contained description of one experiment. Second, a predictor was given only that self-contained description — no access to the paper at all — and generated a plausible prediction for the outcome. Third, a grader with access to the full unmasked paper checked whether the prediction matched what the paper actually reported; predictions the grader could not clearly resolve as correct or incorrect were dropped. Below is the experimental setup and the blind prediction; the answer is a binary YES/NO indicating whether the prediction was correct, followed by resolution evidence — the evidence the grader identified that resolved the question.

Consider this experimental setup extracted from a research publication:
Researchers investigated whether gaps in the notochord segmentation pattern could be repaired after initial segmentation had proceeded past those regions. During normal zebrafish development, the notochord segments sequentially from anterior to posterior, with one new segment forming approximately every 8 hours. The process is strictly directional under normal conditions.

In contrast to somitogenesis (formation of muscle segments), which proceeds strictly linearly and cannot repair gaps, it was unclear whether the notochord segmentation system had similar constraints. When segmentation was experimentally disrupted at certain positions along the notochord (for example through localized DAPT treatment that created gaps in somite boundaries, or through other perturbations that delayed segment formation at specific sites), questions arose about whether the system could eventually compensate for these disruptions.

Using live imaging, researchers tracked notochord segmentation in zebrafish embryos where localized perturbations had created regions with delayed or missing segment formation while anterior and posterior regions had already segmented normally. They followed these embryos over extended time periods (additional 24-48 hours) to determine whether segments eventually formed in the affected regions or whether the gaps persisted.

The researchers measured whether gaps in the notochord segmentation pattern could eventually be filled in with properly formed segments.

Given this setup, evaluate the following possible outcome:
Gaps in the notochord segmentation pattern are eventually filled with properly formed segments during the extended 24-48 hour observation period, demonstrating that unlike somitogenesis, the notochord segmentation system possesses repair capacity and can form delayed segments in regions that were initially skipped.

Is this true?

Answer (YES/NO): YES